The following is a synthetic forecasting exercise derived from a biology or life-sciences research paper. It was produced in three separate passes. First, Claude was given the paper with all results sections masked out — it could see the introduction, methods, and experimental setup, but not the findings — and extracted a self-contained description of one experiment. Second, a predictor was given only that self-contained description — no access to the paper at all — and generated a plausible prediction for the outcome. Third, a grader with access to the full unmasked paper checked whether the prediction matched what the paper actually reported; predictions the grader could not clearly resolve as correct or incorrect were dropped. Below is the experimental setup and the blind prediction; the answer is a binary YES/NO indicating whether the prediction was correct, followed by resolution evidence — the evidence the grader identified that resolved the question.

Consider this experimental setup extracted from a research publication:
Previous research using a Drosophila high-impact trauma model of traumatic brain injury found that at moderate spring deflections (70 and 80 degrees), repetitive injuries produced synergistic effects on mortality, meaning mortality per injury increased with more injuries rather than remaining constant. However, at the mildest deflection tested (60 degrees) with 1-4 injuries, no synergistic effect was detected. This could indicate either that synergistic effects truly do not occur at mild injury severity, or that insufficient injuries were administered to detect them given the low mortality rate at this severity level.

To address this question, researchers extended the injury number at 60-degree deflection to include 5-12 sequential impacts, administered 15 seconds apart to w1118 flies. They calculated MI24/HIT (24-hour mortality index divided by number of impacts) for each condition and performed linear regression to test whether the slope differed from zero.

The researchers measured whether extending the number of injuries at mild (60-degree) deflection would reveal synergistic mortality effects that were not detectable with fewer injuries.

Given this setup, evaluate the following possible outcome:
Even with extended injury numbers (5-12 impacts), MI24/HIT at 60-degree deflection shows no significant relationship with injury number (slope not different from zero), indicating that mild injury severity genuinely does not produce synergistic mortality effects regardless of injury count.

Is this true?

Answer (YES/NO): NO